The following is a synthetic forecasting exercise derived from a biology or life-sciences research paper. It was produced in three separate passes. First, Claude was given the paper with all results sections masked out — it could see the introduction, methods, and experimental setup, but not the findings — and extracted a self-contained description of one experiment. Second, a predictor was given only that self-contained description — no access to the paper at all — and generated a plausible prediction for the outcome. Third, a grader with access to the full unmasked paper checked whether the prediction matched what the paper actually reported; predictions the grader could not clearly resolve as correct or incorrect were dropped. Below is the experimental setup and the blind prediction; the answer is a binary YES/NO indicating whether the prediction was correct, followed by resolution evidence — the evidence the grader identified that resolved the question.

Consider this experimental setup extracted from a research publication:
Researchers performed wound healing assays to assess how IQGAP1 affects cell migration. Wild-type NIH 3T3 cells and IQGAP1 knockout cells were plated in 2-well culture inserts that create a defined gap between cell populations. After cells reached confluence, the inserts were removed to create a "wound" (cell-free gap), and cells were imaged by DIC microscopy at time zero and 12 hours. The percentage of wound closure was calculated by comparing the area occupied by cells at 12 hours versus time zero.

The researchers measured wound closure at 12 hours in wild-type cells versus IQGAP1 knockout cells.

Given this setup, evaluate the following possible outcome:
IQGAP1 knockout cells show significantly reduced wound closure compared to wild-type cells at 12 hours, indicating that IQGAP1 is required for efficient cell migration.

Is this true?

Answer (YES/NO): YES